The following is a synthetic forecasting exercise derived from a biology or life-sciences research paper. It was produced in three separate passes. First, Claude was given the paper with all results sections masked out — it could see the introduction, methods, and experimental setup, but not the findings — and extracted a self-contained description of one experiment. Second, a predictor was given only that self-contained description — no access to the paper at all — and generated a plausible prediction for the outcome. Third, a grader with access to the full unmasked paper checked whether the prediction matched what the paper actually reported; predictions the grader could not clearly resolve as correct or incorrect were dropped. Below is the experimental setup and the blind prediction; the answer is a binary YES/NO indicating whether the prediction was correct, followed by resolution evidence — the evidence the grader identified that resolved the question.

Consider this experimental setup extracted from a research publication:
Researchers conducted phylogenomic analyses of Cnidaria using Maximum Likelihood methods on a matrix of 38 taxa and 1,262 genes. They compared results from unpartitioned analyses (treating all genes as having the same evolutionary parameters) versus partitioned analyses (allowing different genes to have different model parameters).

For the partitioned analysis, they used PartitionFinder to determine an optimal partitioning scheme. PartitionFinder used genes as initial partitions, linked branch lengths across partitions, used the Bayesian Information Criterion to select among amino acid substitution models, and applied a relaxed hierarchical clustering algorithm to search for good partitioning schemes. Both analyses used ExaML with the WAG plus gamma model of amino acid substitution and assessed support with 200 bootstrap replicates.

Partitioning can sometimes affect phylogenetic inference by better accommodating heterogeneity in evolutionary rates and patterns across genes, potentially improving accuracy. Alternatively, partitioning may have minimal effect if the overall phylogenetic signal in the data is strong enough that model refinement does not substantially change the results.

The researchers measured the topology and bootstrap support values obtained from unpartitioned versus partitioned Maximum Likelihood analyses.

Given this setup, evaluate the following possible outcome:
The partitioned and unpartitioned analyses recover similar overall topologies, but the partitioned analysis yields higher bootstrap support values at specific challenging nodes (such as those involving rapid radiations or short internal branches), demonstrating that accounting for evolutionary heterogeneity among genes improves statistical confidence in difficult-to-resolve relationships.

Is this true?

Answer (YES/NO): NO